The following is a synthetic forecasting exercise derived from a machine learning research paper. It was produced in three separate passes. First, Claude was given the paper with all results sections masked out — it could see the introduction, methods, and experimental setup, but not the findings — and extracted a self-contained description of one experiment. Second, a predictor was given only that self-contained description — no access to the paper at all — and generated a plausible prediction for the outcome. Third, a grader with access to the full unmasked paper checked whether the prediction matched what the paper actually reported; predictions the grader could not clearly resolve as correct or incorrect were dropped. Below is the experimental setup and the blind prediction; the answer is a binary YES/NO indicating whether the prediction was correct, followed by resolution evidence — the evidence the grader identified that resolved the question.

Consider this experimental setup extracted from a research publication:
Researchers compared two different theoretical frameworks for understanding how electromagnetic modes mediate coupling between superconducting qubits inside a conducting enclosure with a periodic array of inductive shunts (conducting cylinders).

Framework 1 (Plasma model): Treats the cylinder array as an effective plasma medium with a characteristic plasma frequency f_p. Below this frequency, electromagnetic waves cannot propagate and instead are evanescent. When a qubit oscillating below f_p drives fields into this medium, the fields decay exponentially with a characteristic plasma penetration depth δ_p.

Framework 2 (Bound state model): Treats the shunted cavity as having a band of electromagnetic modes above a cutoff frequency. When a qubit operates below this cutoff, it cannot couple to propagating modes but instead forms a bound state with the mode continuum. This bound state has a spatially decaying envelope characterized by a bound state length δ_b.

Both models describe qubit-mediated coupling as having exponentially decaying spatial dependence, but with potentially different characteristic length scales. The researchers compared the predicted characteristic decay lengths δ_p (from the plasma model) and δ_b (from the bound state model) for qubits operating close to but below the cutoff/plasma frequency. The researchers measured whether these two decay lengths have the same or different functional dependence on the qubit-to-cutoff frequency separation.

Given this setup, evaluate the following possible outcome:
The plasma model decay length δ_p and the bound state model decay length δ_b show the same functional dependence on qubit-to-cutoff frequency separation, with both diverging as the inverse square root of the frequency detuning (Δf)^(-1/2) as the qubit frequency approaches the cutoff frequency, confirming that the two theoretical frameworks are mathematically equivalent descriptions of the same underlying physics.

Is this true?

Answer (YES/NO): YES